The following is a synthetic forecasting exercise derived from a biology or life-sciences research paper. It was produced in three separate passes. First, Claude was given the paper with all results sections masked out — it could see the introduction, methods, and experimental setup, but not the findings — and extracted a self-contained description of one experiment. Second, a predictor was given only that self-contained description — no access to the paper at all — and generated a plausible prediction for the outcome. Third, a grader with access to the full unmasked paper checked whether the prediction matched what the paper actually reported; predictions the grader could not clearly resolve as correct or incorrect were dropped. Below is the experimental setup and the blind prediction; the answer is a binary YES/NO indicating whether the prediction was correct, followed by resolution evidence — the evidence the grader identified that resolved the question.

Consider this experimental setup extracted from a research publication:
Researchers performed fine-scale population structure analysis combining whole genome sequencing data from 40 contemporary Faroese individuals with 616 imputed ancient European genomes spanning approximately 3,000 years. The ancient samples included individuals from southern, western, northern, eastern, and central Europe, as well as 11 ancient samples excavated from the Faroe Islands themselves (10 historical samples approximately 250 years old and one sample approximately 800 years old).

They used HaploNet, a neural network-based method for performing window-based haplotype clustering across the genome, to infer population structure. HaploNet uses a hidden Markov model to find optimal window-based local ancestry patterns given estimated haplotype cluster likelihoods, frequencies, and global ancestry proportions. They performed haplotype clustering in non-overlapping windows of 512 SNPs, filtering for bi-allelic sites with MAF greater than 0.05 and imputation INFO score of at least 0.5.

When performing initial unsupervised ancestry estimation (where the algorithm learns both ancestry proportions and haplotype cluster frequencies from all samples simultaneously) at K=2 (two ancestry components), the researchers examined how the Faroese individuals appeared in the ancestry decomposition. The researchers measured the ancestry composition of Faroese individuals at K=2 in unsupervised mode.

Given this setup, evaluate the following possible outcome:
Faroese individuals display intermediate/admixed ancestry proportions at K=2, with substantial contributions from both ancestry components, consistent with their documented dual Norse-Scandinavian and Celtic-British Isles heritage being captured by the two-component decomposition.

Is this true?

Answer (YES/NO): NO